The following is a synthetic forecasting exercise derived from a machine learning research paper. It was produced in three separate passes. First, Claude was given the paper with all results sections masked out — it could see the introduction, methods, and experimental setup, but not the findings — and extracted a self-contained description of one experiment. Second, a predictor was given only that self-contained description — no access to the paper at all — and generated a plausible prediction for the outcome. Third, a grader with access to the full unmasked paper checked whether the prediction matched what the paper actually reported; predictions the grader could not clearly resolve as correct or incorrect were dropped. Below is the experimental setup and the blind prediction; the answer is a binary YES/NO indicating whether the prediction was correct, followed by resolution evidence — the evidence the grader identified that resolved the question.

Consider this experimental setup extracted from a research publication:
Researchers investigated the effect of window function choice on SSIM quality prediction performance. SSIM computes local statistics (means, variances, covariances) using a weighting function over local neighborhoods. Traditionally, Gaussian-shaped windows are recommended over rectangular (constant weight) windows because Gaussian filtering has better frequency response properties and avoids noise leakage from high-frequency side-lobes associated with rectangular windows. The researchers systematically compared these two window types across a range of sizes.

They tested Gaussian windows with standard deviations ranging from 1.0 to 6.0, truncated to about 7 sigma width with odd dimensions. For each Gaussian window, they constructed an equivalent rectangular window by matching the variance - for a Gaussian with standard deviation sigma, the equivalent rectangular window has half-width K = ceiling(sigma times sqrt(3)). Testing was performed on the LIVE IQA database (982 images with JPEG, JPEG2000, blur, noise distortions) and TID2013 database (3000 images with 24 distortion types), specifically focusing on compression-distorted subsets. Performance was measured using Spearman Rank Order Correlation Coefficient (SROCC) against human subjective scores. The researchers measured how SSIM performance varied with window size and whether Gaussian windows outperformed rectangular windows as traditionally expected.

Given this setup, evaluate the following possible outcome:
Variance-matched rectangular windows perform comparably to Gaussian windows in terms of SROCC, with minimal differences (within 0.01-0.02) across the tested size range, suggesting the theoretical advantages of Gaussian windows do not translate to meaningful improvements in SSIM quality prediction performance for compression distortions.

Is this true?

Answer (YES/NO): NO